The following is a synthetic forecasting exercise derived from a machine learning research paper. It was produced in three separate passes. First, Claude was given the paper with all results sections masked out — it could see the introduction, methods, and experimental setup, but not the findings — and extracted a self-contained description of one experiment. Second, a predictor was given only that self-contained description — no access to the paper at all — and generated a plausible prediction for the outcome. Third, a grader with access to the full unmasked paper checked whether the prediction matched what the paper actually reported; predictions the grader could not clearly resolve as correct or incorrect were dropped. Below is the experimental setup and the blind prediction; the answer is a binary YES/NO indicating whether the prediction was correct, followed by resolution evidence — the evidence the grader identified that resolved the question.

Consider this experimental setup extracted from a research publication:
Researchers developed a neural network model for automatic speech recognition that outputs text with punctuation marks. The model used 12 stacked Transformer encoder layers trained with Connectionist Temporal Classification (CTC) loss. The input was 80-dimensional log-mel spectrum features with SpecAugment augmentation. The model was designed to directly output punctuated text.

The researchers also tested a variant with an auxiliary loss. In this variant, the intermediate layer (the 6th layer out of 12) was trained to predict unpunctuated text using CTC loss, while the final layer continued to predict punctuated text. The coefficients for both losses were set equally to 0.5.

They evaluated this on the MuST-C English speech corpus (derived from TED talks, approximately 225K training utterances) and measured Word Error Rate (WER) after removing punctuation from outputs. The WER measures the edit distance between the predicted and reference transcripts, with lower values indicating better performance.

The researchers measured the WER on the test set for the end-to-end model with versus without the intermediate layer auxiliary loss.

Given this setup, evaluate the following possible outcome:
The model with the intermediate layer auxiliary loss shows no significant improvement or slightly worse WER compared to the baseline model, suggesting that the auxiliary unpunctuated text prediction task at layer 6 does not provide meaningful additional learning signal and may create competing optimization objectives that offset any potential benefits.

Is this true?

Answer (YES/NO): NO